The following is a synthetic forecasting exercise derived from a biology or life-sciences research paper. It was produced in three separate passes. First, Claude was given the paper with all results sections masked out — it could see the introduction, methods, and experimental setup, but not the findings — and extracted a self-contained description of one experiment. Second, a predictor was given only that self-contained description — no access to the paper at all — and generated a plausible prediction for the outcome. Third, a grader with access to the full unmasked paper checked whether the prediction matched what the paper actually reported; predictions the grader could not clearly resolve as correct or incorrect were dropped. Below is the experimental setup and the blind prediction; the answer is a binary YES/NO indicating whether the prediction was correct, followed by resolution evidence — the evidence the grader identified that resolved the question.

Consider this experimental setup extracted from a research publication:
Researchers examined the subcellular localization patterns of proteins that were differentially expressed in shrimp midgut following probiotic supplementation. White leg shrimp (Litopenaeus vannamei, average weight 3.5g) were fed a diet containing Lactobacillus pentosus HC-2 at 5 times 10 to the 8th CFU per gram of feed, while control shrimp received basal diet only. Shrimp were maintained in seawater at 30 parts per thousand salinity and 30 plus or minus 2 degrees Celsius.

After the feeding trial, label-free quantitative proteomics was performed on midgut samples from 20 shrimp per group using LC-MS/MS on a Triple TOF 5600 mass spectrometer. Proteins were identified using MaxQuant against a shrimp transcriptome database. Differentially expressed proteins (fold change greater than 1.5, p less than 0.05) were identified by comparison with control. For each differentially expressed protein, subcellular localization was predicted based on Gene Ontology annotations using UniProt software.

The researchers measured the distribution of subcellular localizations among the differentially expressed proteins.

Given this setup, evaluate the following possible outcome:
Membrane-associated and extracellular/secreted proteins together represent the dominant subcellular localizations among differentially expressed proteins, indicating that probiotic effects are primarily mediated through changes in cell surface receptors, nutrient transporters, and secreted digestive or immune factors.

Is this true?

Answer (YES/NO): NO